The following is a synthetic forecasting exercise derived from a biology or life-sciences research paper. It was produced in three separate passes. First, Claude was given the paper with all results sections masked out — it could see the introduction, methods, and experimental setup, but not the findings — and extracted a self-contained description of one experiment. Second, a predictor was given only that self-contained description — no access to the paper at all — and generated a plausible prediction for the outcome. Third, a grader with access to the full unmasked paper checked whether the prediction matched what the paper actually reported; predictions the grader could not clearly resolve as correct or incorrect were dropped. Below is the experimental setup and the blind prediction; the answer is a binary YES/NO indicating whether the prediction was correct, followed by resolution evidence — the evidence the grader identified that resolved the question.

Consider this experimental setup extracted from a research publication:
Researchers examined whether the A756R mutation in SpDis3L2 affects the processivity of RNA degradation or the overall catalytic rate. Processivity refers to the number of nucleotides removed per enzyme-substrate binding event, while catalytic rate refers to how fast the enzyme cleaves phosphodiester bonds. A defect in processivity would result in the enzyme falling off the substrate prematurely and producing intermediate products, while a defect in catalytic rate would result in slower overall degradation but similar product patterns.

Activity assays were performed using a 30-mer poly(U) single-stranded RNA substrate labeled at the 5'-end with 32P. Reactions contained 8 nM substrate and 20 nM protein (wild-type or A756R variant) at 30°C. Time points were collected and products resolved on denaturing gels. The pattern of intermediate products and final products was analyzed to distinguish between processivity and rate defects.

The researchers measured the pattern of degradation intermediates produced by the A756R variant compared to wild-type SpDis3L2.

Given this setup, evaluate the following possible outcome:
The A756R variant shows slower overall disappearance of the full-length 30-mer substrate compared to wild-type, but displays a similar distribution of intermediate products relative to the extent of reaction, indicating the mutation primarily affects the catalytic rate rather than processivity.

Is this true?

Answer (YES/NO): NO